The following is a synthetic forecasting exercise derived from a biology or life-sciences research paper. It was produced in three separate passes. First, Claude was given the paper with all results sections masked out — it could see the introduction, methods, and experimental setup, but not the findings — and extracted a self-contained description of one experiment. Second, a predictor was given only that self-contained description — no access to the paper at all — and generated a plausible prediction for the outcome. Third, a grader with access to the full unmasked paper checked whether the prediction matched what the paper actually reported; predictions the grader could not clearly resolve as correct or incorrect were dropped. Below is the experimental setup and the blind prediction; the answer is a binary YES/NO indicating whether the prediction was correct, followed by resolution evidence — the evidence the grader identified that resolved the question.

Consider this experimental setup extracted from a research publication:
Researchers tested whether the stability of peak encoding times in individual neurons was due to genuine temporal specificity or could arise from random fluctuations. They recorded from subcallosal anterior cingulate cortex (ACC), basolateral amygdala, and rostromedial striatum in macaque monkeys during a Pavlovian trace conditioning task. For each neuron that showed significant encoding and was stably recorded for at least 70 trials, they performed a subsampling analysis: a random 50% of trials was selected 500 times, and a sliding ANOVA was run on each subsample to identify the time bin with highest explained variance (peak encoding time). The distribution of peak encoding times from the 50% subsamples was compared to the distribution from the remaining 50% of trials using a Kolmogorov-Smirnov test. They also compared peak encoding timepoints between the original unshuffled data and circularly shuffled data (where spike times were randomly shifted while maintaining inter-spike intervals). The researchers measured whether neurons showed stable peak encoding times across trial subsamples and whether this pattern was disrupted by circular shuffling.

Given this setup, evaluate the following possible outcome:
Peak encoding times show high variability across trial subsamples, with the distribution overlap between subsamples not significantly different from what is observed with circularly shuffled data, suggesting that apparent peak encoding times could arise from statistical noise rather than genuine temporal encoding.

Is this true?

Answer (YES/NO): NO